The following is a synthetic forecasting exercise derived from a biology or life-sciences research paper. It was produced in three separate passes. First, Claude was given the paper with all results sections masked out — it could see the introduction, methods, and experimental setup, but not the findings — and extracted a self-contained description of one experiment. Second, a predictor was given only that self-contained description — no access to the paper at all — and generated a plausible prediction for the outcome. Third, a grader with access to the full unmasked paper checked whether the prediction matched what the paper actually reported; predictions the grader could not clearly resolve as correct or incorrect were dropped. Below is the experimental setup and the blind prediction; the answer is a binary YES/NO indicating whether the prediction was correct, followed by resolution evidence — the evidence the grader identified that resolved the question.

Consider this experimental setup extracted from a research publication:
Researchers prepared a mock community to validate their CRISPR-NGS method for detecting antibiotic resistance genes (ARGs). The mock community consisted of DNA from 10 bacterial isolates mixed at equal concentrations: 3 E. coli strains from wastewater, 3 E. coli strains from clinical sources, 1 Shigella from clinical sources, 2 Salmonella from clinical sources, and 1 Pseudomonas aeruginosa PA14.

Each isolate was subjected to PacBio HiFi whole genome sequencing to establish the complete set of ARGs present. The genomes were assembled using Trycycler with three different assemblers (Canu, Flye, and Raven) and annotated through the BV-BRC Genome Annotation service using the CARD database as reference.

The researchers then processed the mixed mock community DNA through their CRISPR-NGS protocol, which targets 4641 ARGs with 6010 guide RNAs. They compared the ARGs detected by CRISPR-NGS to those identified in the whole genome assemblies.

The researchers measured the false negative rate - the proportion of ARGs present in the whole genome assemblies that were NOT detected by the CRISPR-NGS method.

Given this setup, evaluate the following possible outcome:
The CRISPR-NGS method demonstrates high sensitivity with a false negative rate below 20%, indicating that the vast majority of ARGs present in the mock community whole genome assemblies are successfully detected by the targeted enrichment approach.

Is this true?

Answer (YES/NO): YES